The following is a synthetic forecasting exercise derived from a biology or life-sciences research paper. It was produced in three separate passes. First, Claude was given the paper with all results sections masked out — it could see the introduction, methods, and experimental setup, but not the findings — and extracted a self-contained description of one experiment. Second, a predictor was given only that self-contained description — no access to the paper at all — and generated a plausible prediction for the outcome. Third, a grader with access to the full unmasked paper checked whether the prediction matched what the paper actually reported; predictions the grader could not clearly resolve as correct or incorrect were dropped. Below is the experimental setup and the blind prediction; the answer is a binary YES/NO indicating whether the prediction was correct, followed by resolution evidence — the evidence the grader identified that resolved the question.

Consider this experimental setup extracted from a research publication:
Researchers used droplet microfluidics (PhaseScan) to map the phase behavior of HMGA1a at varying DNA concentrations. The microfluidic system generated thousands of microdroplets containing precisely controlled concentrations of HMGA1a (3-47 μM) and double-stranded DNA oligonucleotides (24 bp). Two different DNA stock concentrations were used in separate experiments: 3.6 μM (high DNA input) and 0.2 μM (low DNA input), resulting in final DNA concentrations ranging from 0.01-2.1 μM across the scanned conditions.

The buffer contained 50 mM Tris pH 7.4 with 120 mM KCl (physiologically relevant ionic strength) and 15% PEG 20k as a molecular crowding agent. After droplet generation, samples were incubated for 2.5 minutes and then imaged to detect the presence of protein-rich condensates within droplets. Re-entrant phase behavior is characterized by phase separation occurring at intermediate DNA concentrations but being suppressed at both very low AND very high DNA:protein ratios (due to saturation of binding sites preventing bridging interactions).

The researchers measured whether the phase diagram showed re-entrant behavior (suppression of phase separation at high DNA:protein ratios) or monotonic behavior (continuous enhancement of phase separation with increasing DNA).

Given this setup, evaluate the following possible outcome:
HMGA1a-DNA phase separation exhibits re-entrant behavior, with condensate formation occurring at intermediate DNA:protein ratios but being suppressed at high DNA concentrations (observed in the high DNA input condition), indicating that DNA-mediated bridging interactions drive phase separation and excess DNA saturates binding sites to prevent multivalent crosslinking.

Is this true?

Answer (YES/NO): YES